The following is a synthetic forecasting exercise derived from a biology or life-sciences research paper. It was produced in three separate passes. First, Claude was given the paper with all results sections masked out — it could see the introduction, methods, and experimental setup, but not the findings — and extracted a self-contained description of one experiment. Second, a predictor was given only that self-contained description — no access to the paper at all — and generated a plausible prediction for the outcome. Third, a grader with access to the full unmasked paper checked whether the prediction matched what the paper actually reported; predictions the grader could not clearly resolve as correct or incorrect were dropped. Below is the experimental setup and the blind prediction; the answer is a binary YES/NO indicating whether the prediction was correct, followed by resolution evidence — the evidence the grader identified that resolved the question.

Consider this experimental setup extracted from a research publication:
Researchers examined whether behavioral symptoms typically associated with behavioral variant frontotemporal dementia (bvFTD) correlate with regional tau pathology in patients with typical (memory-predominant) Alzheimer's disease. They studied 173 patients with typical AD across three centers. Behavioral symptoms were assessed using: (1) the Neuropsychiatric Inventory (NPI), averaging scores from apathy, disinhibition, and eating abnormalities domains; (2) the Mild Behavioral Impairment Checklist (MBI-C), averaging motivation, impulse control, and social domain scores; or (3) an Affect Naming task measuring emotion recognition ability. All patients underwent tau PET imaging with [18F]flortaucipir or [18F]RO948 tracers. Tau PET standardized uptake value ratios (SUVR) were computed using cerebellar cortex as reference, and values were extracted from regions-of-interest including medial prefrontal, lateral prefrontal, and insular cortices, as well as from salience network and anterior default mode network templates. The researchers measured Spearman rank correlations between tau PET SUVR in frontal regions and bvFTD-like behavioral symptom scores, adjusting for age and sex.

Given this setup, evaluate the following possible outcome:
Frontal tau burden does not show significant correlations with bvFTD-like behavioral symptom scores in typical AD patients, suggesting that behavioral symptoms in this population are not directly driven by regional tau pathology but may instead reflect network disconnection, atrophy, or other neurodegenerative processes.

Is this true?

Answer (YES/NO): YES